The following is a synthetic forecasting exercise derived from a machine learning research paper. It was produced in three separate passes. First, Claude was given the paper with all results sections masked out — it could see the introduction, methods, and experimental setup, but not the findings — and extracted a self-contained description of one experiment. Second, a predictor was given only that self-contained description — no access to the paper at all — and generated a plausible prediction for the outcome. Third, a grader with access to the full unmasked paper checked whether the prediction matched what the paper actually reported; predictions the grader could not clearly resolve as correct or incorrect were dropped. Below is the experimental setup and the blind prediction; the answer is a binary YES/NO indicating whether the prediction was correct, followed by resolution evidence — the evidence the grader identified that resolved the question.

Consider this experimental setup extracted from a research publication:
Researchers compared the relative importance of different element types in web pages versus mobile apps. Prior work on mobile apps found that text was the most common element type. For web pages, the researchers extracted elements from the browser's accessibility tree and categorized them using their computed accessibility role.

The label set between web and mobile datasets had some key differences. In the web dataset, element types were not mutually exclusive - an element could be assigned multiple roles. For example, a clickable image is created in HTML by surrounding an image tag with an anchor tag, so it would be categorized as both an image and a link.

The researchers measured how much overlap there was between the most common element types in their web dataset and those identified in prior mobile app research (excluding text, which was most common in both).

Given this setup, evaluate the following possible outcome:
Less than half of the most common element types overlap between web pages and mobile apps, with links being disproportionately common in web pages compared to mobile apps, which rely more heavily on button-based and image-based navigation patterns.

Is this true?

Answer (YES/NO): NO